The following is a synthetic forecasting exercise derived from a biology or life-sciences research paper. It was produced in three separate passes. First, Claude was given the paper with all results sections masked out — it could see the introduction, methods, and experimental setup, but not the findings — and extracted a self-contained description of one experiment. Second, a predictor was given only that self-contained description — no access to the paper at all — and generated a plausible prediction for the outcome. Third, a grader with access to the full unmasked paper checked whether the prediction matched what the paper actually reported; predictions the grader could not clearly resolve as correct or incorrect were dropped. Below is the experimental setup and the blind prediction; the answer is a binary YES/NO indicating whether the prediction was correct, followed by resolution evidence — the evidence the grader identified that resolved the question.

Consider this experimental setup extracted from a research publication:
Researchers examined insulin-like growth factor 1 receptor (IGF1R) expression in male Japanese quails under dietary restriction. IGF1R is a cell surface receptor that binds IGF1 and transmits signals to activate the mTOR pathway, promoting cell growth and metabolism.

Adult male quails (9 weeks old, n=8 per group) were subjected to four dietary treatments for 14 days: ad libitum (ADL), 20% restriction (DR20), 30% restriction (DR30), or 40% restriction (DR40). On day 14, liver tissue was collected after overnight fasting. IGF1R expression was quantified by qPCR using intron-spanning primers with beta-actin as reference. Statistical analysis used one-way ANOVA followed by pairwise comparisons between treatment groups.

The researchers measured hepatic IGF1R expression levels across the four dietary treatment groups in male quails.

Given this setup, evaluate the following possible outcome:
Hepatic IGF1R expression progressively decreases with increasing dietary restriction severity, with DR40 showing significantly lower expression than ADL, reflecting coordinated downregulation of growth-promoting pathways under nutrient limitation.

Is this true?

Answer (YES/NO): YES